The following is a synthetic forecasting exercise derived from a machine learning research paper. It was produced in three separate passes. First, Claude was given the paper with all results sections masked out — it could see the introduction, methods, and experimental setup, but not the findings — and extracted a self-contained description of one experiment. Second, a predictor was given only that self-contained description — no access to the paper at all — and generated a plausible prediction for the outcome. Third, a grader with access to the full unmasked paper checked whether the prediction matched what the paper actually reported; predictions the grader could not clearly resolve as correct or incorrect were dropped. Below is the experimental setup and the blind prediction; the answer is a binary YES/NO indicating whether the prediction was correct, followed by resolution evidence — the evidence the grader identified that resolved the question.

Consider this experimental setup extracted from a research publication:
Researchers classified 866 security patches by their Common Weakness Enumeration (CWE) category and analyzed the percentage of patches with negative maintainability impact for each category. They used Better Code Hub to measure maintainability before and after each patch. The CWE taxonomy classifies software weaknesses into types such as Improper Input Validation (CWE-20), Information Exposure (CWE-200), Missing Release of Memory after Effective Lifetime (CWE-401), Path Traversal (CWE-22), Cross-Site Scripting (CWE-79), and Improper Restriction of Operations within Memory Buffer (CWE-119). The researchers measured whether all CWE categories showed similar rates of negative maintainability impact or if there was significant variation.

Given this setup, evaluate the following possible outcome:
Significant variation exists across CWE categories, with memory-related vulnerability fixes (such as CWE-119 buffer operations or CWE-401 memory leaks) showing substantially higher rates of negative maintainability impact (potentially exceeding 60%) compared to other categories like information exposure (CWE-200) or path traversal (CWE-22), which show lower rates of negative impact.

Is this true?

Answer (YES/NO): NO